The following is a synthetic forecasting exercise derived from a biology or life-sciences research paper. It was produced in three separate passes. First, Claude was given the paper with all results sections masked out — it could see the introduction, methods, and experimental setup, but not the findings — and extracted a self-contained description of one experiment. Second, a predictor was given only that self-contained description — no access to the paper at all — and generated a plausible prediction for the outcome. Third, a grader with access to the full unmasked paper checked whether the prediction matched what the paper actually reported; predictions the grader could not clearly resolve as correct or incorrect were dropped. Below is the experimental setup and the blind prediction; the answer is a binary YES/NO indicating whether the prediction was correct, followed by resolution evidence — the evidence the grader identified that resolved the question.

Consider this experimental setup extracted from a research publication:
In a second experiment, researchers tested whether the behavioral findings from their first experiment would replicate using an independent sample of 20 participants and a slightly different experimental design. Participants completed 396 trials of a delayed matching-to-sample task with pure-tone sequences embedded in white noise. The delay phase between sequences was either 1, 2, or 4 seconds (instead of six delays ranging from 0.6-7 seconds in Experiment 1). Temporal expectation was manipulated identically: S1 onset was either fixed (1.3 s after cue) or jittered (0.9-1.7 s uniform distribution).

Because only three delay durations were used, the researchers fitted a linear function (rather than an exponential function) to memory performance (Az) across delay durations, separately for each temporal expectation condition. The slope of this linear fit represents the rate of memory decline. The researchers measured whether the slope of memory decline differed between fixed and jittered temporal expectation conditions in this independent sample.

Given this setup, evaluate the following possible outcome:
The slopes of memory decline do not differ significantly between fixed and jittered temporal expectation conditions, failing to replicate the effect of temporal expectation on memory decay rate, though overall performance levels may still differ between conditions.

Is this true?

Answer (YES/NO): NO